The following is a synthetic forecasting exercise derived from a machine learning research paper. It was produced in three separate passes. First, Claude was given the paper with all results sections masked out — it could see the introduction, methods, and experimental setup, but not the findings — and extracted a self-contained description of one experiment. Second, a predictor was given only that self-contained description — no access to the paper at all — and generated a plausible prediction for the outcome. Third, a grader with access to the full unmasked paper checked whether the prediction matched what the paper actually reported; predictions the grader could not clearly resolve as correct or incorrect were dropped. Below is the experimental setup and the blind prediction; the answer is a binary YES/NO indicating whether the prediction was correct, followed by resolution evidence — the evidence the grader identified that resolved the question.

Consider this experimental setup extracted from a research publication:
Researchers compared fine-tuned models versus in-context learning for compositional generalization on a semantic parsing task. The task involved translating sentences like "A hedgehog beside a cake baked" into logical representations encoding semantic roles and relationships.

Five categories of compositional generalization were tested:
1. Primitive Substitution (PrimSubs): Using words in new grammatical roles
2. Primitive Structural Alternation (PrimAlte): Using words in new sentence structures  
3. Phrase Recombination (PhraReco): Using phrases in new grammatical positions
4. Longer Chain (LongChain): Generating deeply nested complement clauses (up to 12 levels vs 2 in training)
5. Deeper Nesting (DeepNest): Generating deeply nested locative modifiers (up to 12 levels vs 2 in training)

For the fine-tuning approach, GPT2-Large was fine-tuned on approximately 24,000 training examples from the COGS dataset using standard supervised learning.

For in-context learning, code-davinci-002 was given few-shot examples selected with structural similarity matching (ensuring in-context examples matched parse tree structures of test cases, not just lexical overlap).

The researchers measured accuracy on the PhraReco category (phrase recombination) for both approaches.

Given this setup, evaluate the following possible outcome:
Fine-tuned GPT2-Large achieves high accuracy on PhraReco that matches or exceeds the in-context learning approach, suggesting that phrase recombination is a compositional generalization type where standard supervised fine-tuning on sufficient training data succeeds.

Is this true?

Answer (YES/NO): NO